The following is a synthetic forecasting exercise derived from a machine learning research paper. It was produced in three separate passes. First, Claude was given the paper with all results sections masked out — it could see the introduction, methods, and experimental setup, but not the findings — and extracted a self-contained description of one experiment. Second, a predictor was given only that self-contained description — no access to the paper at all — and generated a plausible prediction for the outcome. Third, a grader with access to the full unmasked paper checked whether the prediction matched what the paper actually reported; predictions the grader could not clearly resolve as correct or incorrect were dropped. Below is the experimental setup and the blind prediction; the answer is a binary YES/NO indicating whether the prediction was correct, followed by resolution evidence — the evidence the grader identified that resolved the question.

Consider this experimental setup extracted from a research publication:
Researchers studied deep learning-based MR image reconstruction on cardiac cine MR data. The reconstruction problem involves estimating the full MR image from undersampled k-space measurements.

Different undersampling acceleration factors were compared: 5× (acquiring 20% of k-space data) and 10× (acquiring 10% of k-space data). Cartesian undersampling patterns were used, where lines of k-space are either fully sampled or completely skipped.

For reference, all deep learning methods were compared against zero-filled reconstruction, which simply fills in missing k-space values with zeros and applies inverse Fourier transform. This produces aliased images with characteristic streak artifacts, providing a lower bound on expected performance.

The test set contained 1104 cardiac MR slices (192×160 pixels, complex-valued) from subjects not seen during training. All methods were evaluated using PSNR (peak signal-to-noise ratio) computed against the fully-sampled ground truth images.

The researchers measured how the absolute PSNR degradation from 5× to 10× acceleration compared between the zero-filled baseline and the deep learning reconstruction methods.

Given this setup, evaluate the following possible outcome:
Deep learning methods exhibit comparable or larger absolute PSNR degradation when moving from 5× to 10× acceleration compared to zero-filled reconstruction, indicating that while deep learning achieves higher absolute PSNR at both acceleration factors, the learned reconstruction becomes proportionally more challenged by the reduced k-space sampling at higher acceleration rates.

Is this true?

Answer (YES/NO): YES